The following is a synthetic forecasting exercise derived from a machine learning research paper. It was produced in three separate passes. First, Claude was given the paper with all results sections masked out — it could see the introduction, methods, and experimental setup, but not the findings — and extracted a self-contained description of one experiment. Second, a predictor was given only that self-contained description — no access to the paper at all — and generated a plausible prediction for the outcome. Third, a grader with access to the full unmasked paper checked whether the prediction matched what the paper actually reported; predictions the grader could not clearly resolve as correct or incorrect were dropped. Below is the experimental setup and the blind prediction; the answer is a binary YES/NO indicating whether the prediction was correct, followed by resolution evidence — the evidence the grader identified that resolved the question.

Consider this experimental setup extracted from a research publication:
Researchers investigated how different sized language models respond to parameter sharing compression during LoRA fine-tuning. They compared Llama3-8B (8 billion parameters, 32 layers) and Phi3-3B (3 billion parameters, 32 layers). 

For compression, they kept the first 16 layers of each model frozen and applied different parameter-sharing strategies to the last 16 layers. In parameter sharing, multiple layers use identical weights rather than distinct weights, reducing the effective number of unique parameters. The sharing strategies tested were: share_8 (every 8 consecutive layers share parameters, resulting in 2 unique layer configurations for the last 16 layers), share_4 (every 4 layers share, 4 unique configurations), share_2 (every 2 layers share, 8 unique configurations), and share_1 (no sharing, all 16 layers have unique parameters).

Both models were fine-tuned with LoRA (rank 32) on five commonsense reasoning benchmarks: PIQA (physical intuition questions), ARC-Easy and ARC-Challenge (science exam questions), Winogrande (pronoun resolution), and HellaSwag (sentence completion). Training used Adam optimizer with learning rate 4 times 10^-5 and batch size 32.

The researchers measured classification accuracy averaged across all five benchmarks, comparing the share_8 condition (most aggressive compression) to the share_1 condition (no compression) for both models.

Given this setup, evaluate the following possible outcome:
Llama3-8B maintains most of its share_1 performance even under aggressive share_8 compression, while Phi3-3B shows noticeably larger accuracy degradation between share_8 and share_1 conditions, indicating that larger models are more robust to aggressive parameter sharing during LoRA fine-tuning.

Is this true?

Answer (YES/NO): NO